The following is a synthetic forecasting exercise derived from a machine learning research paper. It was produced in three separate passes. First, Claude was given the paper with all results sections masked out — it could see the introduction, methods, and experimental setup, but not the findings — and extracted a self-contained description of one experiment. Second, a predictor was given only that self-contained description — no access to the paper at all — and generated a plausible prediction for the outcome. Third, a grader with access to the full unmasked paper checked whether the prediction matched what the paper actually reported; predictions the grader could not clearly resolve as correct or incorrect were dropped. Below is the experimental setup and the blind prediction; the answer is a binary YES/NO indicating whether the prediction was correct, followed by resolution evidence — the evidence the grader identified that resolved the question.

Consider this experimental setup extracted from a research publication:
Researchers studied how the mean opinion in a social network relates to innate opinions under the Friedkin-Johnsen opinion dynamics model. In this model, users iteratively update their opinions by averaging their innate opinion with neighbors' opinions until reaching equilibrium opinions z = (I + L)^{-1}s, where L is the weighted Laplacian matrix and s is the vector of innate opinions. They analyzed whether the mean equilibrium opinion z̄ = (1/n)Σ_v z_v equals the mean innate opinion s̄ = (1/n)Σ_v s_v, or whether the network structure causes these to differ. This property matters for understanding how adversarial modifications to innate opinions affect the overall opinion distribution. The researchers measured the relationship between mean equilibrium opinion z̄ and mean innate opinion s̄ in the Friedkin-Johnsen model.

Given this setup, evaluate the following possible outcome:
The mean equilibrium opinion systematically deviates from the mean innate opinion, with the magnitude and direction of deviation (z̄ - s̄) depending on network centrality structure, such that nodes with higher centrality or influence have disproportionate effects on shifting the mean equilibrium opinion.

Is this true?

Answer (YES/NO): NO